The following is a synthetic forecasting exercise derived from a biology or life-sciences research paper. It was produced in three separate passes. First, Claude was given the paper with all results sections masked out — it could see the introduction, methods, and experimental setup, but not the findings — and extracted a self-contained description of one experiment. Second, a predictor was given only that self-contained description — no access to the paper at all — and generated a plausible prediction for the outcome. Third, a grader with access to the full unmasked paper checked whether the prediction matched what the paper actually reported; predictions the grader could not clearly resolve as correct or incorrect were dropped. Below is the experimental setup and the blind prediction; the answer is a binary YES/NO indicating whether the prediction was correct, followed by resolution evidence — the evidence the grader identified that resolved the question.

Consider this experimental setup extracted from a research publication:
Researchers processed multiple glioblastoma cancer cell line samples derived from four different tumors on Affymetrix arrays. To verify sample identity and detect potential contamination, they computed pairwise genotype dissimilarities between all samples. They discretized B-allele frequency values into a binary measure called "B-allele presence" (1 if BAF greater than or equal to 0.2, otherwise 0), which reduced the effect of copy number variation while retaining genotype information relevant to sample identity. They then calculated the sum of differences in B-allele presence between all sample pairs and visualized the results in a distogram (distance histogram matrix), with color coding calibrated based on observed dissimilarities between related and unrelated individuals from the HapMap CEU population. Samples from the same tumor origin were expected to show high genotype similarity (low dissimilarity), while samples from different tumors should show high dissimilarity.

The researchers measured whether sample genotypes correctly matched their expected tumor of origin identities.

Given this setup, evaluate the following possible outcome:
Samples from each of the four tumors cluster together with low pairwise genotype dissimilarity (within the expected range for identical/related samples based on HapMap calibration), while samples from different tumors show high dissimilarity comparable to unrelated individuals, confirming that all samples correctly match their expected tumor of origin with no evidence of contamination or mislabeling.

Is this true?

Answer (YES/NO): NO